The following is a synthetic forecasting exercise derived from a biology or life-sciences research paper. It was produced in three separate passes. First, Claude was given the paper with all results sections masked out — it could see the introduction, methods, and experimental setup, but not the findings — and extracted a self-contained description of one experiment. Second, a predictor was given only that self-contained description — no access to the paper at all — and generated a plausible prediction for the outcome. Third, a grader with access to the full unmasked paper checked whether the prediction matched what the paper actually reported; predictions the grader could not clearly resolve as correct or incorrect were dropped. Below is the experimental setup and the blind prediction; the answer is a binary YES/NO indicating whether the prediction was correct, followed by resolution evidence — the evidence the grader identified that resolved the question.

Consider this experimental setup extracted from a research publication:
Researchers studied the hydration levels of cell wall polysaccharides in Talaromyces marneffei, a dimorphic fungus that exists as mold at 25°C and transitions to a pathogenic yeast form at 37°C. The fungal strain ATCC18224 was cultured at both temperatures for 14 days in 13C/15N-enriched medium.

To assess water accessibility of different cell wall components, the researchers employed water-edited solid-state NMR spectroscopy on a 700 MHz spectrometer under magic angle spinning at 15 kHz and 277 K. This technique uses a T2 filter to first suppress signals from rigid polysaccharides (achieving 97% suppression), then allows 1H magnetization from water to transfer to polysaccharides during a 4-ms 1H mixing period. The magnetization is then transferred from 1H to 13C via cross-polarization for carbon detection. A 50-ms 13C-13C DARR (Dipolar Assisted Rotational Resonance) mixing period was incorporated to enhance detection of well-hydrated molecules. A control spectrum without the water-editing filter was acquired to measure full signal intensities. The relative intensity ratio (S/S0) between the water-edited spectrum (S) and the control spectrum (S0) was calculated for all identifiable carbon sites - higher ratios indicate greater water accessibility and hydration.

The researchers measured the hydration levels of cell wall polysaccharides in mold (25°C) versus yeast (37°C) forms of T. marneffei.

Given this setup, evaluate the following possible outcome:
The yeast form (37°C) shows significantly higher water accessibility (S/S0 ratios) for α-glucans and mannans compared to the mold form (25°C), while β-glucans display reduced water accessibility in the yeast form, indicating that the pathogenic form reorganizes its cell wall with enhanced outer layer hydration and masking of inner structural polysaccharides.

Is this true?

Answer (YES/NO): NO